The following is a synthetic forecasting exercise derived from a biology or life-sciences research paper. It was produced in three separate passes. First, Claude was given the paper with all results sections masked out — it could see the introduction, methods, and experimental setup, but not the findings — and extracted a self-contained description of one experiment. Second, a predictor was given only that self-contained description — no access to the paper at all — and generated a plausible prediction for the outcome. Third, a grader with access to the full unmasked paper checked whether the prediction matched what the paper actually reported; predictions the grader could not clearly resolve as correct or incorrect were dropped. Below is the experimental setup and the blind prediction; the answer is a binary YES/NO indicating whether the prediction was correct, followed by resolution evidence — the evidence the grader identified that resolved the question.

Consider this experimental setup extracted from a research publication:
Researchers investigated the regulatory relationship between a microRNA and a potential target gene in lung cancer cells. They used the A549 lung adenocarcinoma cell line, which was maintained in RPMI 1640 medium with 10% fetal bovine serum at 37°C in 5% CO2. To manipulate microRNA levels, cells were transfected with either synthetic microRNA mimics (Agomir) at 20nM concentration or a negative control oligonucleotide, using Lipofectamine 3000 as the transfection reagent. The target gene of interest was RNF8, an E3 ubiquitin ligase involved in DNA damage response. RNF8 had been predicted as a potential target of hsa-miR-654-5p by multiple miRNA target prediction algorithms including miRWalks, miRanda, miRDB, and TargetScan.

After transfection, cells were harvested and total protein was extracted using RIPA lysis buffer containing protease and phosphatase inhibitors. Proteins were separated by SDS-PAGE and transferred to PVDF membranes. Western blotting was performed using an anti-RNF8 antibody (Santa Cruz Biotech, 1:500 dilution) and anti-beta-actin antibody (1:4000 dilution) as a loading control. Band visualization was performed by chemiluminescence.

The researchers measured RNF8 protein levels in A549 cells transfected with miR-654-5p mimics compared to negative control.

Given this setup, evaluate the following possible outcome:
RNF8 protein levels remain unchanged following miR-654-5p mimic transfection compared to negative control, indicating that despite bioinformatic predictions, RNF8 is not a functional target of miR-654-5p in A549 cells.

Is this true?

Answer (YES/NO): NO